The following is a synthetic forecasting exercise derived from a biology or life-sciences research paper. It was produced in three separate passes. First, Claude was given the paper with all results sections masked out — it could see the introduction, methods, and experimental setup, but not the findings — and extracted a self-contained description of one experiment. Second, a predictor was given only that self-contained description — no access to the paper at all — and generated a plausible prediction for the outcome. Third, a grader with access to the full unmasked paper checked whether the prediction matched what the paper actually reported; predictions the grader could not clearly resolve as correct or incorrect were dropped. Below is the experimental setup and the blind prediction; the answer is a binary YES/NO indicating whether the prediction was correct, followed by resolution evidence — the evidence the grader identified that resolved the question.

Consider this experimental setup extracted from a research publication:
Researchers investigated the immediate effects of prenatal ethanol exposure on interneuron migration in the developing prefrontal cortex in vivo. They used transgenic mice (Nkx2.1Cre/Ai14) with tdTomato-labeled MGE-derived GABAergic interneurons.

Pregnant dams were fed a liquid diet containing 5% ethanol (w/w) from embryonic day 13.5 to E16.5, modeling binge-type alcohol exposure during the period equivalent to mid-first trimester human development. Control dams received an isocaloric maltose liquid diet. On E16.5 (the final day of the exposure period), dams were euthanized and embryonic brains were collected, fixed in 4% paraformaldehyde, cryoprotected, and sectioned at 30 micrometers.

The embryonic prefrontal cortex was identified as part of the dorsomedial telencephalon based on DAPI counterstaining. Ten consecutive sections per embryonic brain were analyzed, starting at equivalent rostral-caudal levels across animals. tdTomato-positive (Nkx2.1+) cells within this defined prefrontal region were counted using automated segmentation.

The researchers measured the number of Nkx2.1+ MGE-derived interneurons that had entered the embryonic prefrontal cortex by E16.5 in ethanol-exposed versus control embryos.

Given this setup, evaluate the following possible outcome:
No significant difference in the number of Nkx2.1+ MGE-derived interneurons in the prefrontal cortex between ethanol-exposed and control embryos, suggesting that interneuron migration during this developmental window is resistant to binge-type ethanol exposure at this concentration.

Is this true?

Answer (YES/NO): NO